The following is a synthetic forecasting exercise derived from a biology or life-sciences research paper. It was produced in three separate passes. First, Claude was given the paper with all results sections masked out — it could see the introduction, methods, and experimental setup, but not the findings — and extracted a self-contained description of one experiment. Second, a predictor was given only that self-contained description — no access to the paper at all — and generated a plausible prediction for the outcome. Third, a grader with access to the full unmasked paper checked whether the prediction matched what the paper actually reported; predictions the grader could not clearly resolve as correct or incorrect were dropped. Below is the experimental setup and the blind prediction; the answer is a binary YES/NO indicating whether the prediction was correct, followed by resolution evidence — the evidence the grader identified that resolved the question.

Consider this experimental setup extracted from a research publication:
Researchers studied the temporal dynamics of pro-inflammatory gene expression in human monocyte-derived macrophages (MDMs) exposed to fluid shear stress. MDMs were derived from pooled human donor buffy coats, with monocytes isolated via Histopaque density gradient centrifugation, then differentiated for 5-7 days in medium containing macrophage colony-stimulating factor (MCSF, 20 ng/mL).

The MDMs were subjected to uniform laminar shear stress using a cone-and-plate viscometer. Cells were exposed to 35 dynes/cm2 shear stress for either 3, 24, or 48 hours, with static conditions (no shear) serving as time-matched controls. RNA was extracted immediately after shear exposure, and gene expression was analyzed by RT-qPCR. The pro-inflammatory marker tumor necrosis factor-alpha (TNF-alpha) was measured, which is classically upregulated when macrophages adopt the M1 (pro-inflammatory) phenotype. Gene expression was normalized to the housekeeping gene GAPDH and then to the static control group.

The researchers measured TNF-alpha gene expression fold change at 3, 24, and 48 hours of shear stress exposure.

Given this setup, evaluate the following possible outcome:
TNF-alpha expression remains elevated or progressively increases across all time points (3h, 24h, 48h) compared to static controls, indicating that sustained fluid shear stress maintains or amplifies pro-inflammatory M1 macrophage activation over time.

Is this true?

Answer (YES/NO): NO